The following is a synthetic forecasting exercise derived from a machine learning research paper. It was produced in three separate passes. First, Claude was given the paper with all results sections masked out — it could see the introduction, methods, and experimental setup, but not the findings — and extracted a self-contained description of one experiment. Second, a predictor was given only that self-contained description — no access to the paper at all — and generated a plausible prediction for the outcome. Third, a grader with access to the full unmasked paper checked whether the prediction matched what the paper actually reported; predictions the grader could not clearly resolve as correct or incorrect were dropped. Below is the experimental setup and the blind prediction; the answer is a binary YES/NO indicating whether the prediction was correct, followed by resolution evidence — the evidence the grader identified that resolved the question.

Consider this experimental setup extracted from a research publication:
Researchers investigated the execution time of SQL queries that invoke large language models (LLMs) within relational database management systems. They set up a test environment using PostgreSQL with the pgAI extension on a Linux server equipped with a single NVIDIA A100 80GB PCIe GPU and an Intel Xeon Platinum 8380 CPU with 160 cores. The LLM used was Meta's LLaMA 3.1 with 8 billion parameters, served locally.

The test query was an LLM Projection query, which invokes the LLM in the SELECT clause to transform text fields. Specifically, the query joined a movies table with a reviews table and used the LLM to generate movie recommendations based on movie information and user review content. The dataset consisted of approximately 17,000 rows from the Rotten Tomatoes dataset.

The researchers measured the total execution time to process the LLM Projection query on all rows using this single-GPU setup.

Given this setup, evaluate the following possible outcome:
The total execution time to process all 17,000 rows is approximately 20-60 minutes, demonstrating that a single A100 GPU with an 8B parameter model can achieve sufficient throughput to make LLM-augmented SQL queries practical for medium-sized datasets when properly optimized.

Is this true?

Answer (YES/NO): NO